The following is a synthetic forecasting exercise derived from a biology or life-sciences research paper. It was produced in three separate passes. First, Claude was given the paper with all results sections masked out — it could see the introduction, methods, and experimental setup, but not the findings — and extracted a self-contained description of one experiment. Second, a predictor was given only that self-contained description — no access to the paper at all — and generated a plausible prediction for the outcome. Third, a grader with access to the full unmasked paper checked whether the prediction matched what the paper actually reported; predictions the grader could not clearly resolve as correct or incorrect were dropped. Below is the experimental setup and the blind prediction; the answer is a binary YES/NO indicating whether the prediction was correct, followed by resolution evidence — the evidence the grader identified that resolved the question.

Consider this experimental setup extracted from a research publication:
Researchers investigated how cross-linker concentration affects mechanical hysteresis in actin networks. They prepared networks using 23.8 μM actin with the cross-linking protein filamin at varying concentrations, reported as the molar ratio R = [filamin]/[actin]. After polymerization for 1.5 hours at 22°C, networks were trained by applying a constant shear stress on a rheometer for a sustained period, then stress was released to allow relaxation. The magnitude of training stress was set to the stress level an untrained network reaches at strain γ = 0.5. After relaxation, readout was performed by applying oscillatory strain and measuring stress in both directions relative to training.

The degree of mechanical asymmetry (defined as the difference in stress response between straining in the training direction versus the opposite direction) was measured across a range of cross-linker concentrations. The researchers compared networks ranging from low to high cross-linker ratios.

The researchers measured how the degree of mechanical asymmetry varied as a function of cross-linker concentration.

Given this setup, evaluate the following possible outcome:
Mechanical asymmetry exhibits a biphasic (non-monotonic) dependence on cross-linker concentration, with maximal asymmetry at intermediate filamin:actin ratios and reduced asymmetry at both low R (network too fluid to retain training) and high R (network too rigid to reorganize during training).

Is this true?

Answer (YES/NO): YES